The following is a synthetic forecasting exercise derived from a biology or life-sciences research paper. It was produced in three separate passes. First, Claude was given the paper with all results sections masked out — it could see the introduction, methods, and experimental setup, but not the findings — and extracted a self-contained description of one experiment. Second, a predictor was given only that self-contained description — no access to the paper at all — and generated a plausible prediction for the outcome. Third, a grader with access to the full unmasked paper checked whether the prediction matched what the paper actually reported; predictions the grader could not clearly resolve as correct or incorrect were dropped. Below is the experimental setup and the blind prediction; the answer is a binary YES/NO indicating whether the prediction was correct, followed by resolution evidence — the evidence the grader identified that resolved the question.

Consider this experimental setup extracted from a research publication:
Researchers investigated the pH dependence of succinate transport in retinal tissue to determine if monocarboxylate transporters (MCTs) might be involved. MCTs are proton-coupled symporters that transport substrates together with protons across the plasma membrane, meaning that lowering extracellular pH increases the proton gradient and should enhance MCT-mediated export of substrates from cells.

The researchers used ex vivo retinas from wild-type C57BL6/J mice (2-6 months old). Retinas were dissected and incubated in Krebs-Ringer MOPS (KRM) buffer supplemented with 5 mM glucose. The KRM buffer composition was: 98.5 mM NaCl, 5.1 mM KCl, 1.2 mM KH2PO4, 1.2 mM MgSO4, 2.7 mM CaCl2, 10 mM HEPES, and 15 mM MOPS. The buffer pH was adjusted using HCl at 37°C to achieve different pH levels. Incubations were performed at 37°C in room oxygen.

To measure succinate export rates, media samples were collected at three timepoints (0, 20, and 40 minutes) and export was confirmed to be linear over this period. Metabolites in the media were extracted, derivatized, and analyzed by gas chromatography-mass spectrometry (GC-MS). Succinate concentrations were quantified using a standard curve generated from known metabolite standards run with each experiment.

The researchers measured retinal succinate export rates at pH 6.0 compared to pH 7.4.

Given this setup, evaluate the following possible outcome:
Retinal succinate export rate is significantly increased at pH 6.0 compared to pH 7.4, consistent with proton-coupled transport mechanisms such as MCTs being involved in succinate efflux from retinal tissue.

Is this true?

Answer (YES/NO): NO